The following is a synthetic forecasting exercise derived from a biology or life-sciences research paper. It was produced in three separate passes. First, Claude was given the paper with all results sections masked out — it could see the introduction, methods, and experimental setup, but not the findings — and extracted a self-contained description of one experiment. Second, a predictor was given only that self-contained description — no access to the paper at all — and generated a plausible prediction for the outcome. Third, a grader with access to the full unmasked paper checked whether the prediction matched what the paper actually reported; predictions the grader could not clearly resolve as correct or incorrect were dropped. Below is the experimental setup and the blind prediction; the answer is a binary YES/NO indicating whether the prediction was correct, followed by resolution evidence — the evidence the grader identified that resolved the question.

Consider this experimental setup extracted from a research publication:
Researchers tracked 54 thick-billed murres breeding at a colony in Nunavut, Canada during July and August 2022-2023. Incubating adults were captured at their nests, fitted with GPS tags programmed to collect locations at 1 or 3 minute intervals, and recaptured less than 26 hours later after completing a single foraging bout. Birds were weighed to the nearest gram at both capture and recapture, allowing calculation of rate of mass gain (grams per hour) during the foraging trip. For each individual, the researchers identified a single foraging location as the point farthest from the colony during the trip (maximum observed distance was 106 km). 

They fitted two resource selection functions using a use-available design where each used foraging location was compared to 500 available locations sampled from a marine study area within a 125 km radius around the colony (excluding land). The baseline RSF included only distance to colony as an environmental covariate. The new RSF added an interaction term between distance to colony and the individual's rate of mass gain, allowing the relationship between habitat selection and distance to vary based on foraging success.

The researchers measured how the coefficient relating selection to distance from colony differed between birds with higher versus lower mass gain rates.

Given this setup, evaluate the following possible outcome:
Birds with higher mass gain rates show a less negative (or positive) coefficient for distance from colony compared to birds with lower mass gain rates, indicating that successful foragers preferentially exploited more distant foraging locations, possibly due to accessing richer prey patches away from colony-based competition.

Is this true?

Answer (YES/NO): YES